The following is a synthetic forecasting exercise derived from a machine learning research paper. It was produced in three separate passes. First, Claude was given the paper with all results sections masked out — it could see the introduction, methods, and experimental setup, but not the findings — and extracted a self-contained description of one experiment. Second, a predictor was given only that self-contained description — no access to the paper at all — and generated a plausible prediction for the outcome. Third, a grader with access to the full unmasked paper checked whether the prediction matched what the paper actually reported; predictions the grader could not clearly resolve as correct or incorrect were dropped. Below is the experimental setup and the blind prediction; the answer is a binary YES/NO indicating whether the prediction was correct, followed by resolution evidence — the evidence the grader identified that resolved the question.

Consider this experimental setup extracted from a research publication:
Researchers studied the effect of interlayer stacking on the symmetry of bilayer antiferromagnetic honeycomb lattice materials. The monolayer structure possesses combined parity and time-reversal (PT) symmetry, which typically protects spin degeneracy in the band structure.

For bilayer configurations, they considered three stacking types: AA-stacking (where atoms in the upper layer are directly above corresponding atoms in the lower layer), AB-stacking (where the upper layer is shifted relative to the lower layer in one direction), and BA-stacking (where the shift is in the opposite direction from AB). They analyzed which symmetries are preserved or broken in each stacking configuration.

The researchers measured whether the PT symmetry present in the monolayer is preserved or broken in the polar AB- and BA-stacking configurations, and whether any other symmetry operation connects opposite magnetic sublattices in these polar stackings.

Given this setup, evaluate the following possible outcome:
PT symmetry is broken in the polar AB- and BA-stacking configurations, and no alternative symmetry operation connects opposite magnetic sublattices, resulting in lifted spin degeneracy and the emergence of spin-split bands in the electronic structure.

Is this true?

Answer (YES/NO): NO